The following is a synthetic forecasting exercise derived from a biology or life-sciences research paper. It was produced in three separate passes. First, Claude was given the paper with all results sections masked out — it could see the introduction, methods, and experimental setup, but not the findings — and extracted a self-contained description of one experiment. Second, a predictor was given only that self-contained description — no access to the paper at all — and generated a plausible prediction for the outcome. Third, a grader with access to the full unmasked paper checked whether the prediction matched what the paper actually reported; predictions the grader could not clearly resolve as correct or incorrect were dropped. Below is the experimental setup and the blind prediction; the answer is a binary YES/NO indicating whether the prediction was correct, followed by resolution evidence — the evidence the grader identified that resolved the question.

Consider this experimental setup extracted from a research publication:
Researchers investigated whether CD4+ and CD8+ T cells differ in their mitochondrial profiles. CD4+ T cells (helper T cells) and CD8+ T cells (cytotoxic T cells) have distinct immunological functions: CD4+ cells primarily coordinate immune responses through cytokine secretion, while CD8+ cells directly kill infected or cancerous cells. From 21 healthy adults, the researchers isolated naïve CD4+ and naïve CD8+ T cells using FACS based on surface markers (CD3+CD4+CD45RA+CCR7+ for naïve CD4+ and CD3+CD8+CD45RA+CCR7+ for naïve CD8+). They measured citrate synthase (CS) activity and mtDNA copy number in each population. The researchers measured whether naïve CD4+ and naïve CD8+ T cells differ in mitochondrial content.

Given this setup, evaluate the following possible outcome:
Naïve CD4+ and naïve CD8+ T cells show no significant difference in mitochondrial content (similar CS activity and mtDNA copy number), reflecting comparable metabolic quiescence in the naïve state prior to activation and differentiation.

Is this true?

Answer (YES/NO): NO